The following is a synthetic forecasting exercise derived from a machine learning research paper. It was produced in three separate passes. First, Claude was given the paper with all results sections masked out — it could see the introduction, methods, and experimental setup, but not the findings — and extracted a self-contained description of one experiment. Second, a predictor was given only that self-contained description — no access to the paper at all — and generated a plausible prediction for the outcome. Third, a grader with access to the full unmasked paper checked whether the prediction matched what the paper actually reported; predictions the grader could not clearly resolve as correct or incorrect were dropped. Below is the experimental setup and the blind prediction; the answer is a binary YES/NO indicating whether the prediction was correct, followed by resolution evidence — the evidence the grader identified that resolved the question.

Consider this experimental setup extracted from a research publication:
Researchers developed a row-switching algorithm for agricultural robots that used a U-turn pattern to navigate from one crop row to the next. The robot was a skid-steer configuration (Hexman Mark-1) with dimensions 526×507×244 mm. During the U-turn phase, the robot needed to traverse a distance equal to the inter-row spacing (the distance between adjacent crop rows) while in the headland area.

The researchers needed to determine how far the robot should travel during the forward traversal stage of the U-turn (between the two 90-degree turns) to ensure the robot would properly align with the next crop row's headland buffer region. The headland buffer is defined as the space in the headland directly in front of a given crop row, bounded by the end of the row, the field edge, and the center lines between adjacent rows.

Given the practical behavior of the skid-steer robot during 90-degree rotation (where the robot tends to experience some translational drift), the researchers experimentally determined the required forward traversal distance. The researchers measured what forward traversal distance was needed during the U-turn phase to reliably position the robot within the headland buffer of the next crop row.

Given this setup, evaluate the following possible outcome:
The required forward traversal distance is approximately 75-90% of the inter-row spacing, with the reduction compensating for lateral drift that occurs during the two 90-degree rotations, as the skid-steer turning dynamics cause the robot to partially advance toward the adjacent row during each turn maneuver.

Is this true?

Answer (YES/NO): NO